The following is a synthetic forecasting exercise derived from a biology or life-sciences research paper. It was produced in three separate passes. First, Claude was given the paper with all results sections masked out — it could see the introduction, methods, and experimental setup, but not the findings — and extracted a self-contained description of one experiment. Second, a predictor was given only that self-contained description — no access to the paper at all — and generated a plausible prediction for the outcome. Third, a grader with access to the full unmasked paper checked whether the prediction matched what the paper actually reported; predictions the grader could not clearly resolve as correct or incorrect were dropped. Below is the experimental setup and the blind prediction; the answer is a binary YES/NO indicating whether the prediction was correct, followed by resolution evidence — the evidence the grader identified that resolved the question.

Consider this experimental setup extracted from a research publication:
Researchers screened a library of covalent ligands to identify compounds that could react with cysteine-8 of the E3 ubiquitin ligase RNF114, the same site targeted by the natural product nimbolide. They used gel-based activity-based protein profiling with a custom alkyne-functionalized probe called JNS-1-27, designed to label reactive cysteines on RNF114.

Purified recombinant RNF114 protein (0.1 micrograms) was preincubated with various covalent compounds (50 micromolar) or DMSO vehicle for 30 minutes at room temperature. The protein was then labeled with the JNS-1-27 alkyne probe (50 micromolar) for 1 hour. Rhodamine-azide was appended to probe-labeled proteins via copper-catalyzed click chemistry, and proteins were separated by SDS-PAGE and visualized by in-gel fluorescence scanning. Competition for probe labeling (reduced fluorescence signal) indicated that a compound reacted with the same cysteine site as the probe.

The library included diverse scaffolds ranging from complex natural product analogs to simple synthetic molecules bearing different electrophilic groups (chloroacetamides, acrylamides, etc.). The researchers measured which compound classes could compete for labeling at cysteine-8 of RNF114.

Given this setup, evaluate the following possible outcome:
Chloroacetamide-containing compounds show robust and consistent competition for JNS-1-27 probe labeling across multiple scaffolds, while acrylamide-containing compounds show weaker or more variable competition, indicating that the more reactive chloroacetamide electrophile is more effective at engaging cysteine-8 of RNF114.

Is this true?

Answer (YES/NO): NO